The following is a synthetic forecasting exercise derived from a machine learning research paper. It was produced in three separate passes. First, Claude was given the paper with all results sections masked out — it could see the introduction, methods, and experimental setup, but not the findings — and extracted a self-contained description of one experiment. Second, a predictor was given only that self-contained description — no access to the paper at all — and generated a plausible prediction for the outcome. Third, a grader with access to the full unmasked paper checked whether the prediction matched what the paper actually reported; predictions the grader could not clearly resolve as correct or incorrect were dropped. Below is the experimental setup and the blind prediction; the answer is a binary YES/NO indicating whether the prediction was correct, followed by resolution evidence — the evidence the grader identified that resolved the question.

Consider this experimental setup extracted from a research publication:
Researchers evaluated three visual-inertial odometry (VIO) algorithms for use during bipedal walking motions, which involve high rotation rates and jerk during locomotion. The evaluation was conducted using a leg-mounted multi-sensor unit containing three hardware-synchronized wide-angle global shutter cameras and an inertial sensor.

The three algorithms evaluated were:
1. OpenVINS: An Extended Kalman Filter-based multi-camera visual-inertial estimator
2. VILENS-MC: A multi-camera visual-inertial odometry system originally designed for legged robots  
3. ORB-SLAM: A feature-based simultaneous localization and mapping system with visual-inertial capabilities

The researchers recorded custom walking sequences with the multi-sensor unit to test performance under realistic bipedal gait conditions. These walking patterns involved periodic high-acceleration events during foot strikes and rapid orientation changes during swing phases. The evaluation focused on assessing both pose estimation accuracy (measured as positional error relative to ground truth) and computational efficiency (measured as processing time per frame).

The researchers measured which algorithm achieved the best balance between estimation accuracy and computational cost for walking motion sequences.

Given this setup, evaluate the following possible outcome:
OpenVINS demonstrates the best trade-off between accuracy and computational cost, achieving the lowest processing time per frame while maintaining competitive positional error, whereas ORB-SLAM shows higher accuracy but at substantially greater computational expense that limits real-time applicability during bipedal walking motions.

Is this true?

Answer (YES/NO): NO